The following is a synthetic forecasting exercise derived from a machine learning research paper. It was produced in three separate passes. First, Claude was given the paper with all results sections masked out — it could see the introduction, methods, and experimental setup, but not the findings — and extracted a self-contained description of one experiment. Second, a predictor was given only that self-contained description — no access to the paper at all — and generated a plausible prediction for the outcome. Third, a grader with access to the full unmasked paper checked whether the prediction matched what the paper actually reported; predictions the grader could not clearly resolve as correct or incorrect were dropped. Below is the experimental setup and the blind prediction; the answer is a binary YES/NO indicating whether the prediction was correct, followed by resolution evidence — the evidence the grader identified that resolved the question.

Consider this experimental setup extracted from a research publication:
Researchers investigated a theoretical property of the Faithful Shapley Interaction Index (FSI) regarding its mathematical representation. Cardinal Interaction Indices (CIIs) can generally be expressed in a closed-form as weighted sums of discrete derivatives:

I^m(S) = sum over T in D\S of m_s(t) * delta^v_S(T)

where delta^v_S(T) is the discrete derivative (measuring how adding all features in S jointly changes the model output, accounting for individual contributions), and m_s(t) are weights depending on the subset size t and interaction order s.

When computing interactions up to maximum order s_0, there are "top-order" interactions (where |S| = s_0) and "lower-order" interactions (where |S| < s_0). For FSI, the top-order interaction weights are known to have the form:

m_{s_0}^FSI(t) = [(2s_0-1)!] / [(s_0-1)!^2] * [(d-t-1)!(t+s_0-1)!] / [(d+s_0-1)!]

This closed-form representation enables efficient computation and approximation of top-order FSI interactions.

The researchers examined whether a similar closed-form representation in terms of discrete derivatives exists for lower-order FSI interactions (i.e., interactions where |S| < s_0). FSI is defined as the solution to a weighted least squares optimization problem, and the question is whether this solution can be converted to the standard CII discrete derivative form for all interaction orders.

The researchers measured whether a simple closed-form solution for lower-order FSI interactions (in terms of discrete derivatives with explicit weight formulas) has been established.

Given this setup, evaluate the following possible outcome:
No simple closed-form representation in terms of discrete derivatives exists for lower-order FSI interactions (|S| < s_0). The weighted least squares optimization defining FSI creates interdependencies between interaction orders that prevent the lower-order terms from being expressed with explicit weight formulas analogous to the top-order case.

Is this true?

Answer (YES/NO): NO